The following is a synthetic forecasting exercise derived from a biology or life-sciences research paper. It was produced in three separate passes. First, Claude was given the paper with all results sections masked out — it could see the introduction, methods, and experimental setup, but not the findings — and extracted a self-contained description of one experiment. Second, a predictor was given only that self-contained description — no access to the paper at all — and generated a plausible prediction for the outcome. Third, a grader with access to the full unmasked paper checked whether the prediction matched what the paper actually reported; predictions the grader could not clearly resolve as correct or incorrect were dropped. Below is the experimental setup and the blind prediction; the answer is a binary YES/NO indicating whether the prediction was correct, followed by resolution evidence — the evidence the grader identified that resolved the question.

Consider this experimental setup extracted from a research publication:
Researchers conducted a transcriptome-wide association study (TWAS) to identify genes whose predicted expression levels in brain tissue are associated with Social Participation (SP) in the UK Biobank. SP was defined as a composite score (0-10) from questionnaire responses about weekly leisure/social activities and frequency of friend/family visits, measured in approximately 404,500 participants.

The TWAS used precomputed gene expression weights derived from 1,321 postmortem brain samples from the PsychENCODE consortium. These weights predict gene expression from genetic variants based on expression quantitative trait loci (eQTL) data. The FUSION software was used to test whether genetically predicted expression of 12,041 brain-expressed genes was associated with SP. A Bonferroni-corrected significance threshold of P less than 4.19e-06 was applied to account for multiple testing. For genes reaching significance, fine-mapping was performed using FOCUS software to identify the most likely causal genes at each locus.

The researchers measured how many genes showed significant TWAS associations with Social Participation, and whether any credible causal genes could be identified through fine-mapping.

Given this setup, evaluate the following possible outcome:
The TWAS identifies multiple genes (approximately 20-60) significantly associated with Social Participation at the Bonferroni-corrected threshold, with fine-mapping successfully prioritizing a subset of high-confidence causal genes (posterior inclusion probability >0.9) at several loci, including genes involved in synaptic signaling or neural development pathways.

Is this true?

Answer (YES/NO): NO